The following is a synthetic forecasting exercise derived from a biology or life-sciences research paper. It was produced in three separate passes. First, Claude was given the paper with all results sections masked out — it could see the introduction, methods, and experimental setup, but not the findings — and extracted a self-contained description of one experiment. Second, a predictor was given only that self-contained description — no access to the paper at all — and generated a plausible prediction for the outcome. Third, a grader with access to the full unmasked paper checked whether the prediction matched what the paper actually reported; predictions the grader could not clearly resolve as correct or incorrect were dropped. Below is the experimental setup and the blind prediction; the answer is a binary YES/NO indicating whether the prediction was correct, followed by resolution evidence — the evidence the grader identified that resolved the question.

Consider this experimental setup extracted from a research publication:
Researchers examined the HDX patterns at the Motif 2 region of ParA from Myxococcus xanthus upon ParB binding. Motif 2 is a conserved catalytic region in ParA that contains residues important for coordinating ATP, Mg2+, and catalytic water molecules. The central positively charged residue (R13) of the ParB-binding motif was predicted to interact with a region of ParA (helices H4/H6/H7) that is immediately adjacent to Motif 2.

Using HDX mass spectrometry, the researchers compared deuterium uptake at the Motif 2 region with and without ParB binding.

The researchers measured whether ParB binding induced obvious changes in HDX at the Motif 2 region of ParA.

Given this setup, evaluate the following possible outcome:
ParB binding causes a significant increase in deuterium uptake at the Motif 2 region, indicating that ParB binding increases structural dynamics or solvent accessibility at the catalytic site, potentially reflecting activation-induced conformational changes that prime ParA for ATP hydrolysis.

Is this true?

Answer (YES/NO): NO